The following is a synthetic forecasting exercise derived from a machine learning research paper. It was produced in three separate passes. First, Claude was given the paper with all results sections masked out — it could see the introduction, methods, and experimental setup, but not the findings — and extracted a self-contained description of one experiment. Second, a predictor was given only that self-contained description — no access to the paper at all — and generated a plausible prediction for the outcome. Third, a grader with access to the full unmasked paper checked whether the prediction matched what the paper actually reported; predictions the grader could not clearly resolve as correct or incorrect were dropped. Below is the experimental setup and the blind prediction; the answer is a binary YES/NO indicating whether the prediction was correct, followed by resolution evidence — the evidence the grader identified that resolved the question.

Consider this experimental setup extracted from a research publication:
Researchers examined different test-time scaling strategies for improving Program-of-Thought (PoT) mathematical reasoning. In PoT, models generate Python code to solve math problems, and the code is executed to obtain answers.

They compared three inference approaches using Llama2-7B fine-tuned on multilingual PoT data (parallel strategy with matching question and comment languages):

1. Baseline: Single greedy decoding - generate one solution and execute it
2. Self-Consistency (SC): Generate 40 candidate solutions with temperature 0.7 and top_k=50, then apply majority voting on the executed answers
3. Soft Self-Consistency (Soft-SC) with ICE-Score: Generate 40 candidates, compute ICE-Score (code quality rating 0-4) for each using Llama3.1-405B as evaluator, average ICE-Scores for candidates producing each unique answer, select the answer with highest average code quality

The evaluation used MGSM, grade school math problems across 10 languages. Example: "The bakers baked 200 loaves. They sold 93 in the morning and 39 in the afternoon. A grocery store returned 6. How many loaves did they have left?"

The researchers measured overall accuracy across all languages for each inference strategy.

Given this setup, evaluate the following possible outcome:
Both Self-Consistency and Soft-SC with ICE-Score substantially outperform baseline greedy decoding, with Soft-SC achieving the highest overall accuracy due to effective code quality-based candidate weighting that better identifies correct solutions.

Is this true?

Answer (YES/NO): YES